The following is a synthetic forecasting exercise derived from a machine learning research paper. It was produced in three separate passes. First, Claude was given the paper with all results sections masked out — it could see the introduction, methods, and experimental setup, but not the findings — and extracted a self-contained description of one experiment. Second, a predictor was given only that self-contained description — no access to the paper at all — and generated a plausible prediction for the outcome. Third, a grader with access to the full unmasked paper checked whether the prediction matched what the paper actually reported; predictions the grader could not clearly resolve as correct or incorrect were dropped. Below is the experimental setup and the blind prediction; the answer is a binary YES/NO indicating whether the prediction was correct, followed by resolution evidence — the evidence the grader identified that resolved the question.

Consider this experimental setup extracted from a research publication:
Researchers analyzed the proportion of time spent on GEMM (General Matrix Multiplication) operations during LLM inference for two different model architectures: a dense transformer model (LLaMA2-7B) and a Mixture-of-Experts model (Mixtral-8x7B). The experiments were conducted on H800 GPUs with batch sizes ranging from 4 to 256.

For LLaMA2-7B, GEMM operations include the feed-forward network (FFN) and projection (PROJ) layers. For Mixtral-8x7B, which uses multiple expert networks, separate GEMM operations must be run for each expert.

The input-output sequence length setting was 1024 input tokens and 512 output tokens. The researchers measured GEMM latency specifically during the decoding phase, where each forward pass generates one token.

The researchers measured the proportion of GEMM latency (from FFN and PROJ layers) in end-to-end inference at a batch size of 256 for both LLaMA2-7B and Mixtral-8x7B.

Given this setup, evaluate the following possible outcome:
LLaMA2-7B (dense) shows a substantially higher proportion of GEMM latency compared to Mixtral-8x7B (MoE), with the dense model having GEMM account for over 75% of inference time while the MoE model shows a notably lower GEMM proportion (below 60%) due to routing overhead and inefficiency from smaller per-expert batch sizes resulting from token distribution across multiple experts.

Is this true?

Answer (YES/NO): NO